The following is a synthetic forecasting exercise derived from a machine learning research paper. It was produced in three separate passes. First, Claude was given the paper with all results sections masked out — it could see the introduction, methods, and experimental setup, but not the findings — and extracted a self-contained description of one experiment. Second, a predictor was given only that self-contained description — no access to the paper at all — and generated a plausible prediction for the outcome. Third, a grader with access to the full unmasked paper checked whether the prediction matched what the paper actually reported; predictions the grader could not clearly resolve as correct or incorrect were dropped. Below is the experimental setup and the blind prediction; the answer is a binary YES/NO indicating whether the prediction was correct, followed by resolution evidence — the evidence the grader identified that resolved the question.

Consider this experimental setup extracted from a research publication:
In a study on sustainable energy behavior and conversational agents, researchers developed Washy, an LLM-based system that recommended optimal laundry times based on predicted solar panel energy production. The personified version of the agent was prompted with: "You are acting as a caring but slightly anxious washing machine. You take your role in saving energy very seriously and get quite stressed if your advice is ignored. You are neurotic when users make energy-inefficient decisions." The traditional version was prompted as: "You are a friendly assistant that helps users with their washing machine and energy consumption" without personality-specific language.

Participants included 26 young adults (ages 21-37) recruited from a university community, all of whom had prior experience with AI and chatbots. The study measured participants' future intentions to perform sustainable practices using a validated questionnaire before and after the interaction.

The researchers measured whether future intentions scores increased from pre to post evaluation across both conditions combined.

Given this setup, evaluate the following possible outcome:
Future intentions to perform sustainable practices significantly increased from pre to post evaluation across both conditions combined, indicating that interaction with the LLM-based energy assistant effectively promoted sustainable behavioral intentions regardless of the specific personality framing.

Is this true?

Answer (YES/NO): NO